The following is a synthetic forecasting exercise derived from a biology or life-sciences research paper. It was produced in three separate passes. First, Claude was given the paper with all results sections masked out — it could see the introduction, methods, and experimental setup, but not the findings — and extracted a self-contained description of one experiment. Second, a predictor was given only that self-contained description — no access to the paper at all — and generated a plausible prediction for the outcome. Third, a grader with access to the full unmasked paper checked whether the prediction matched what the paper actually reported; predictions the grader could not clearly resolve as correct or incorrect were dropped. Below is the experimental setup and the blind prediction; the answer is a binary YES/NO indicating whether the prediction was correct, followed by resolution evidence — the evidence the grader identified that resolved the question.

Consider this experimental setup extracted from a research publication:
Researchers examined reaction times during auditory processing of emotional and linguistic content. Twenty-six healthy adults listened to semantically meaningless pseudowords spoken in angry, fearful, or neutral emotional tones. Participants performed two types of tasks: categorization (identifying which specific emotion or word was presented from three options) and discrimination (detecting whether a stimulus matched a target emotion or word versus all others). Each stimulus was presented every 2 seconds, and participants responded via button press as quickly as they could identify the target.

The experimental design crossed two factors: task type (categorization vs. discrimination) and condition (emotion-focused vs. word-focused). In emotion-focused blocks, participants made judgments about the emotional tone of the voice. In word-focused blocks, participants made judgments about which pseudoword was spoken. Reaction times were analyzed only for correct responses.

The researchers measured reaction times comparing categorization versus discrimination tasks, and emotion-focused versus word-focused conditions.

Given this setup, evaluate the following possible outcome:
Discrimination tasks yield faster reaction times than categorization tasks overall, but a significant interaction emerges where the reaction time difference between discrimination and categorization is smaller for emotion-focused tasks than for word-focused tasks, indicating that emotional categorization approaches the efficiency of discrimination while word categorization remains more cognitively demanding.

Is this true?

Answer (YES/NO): NO